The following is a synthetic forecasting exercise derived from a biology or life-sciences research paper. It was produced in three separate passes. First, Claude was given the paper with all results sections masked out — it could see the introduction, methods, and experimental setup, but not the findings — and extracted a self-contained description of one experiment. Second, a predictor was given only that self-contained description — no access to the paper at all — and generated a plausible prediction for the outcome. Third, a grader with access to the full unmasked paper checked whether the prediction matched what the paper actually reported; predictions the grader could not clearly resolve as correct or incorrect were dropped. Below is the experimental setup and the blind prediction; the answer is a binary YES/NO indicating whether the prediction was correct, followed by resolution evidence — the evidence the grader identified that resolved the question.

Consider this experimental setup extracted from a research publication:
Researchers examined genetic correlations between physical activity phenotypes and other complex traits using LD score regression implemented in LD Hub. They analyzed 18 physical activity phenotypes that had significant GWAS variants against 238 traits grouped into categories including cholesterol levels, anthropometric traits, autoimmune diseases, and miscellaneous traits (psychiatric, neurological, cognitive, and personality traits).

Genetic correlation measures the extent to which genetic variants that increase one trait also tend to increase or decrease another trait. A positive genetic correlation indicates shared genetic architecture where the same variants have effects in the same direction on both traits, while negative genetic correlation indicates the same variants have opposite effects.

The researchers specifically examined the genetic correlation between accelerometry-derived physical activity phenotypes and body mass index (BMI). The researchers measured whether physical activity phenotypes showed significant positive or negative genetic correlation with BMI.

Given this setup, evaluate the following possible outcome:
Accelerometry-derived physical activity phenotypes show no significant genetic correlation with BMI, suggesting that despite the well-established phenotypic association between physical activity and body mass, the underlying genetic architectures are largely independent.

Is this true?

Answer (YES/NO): NO